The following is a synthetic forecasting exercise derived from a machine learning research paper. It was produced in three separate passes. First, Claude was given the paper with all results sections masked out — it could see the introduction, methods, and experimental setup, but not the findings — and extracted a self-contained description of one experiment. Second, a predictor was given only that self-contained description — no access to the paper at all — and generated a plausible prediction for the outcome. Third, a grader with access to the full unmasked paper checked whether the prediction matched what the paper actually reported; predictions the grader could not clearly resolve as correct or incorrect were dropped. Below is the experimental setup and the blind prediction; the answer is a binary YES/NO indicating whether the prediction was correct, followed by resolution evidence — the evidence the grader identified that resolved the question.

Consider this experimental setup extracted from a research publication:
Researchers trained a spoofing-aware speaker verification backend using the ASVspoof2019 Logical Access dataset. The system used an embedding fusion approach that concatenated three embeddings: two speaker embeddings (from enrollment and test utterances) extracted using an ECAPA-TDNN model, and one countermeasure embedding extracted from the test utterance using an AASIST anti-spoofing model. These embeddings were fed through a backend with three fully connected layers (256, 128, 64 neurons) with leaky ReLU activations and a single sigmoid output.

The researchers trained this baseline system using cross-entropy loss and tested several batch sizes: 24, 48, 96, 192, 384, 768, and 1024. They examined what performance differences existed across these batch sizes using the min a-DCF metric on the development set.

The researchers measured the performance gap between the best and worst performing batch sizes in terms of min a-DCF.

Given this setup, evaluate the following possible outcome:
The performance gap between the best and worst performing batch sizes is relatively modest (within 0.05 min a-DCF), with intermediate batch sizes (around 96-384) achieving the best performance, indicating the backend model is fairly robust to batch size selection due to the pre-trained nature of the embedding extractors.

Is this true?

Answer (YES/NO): NO